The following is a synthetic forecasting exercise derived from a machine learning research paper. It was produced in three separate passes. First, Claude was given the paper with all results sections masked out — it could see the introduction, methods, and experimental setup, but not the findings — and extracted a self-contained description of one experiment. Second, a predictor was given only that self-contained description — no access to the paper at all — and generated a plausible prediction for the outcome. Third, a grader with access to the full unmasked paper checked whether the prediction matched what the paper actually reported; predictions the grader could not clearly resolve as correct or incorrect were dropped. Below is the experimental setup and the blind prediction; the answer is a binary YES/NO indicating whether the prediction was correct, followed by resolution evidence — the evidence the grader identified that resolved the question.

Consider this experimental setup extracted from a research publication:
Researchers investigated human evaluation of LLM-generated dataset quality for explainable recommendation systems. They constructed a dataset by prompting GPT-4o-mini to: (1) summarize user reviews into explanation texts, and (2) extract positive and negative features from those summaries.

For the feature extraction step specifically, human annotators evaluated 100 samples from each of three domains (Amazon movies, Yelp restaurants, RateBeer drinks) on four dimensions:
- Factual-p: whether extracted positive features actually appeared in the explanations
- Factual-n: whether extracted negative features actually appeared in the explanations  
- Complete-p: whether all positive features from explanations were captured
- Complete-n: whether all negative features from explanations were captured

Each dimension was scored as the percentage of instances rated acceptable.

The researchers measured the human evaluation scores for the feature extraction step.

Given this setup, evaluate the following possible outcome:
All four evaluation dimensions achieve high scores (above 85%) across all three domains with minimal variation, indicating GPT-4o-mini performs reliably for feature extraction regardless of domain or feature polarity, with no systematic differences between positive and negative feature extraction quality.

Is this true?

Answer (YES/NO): YES